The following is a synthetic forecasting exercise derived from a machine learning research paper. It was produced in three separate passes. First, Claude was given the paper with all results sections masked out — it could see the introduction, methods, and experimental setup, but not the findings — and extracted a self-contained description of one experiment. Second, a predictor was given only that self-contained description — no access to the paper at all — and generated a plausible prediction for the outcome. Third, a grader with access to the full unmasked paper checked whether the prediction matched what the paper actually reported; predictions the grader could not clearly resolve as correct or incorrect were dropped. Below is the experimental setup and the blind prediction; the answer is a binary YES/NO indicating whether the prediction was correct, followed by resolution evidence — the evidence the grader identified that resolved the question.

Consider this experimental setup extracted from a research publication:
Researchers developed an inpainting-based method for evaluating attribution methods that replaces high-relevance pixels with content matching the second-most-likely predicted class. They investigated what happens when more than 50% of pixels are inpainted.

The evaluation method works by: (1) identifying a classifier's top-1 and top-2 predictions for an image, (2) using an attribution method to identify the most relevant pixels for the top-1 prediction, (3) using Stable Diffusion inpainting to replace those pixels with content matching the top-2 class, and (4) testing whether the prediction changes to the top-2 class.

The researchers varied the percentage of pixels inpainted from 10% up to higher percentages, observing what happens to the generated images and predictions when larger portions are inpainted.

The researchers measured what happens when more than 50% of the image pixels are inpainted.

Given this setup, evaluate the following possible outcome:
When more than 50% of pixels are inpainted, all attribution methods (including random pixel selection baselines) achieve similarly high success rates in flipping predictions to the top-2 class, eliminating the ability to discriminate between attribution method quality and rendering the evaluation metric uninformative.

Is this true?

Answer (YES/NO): NO